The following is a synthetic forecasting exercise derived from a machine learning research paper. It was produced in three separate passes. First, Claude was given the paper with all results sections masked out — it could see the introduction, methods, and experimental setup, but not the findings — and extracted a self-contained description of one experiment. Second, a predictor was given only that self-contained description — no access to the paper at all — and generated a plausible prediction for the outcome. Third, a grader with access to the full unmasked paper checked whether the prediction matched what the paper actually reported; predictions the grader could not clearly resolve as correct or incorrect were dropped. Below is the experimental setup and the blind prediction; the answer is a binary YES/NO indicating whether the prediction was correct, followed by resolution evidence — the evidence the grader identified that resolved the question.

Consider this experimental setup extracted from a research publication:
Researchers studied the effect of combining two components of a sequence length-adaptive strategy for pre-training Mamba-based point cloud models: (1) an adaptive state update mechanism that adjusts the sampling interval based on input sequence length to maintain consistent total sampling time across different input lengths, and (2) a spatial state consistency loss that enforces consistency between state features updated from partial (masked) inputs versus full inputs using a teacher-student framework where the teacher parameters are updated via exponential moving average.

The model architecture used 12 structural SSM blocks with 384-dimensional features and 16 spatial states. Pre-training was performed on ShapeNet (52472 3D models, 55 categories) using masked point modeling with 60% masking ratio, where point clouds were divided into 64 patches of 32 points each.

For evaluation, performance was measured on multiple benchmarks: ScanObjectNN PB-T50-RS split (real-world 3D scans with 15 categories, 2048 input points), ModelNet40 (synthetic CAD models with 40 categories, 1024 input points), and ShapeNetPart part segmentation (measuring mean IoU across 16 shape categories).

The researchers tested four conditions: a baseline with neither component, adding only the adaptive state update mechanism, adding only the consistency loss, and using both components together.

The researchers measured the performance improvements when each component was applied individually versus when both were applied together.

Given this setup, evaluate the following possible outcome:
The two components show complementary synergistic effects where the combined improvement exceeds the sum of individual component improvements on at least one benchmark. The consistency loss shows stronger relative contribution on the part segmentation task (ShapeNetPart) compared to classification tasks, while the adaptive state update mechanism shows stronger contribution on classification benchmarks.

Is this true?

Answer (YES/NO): NO